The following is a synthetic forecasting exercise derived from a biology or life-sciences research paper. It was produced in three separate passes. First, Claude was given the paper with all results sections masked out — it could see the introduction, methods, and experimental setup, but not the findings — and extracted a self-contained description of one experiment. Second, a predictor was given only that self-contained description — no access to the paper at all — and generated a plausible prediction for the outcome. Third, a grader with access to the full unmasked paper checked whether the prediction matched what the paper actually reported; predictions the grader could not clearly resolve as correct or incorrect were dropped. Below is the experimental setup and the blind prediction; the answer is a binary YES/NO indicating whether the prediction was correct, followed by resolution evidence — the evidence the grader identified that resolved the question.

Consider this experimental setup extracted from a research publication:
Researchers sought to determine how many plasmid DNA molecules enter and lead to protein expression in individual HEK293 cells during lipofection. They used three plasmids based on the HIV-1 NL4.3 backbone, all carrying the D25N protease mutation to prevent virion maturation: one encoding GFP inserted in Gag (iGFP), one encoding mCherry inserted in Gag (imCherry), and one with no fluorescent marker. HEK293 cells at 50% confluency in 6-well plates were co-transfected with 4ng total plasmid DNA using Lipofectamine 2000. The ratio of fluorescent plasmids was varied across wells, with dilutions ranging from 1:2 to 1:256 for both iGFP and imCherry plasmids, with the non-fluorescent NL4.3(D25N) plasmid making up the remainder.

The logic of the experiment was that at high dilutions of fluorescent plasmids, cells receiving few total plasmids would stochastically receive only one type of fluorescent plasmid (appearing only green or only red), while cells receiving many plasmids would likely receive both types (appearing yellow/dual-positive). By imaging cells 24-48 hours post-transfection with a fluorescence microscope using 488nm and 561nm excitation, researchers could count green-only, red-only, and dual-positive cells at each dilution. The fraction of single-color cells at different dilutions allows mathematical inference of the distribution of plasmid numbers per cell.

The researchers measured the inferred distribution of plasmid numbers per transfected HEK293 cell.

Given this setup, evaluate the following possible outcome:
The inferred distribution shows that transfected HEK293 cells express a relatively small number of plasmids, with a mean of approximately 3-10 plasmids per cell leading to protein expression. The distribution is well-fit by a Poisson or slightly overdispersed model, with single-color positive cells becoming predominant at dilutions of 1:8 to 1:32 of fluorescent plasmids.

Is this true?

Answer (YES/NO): NO